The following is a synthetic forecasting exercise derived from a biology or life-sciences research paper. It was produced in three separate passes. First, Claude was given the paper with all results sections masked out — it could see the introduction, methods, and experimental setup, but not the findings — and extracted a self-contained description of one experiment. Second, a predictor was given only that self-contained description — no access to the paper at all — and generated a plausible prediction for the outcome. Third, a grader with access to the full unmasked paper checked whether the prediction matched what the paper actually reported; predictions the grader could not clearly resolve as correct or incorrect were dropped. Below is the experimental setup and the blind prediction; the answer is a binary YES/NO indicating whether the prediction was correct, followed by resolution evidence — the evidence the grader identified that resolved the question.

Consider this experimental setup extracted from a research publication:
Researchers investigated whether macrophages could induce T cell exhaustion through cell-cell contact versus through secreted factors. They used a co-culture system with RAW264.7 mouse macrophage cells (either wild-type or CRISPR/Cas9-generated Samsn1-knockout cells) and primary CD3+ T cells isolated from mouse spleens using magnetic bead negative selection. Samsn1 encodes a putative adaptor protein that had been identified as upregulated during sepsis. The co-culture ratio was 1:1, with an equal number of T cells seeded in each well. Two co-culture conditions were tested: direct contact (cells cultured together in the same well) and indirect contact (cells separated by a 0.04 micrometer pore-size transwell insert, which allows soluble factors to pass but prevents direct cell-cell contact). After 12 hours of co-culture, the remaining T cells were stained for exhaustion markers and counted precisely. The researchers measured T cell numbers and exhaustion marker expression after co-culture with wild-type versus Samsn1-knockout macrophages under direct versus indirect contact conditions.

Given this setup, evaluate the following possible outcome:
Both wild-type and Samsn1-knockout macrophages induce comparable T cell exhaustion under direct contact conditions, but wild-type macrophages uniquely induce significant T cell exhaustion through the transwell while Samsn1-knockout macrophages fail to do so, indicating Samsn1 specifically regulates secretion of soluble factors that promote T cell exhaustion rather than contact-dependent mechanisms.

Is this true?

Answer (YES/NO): NO